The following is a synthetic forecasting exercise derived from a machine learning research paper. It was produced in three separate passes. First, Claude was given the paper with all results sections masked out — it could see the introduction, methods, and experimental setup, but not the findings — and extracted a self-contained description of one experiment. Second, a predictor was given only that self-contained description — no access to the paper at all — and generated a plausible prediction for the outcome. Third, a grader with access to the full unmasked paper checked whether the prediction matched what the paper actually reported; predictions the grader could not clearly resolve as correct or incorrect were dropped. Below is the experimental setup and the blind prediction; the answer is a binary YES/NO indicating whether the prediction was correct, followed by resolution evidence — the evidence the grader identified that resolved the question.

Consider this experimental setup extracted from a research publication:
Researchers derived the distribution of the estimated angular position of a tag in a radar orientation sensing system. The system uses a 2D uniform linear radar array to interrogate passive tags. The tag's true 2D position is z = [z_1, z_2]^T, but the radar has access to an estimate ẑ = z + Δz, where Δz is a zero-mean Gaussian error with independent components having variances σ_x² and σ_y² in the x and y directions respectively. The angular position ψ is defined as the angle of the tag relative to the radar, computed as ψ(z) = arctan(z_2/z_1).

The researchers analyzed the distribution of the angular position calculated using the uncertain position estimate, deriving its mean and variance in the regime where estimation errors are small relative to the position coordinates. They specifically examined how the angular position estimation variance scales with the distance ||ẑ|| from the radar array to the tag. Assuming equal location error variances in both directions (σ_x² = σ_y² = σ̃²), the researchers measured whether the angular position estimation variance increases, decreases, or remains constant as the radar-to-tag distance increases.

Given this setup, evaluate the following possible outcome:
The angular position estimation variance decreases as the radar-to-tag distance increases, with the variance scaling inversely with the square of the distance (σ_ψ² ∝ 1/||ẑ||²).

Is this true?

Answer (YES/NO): YES